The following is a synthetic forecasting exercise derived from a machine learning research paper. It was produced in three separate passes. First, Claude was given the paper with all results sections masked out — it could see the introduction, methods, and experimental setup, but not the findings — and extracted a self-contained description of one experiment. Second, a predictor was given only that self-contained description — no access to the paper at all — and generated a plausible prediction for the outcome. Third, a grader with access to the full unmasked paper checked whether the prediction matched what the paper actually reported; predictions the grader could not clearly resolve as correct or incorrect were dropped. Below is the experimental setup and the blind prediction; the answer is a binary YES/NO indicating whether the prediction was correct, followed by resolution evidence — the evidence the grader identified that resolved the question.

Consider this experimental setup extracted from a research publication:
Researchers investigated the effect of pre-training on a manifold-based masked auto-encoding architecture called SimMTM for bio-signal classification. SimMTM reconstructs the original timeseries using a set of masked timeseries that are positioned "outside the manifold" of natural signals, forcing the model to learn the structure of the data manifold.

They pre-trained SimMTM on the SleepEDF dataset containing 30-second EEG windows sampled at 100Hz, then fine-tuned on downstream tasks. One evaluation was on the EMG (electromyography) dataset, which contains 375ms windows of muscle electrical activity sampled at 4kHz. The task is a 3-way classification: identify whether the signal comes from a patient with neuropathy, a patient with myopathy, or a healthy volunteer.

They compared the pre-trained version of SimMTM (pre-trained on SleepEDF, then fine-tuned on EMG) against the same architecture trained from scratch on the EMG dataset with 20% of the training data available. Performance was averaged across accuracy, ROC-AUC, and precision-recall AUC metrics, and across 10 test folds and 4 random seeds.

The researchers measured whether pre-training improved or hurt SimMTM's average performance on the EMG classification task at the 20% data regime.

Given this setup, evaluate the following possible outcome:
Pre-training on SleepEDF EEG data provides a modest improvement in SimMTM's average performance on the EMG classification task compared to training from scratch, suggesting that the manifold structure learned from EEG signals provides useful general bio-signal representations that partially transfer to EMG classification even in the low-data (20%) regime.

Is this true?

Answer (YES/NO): NO